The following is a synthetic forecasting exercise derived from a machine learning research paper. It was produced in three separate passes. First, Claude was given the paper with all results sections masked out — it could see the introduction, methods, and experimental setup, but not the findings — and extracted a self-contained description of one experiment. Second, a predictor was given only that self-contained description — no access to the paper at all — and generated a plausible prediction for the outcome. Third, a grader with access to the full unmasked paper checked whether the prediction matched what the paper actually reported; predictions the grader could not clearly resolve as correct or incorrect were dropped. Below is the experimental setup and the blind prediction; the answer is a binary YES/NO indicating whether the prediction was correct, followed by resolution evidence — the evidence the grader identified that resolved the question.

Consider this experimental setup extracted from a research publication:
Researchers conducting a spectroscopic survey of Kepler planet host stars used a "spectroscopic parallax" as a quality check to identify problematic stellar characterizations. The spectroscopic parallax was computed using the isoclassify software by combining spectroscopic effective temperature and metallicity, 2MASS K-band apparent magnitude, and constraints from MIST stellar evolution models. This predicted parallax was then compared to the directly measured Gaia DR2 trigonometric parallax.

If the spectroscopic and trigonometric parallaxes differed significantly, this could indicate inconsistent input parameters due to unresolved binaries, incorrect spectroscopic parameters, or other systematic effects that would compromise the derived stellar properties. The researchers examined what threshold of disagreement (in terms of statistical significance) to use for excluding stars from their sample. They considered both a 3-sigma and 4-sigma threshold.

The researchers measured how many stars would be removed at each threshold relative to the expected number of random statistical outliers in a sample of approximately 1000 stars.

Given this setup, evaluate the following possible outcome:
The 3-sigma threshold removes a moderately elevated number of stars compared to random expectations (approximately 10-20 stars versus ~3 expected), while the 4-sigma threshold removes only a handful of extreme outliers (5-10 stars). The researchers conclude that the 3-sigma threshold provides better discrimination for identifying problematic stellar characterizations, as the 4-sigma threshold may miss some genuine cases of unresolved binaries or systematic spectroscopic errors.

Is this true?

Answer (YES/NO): NO